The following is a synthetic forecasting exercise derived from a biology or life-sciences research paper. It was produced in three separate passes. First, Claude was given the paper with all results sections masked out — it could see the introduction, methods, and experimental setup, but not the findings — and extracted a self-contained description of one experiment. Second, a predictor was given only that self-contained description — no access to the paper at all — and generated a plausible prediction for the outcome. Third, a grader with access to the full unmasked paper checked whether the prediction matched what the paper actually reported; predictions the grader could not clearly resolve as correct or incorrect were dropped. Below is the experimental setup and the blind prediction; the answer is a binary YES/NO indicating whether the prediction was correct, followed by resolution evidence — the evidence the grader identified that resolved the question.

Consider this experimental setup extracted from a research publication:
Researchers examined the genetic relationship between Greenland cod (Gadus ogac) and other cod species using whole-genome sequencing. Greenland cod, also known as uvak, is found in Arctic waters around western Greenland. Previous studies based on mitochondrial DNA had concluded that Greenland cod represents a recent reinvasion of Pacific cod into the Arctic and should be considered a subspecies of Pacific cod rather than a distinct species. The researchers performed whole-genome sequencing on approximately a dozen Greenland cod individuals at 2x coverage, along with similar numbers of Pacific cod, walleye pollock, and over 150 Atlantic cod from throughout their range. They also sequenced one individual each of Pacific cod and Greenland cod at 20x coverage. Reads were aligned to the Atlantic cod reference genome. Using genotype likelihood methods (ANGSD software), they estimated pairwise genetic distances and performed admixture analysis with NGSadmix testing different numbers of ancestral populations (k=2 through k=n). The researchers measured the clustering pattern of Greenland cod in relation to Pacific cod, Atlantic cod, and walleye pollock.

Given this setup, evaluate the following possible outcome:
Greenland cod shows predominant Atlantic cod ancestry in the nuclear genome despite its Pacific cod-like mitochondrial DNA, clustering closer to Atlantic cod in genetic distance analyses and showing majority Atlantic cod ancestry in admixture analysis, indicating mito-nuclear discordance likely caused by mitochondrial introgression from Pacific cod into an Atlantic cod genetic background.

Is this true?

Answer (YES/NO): NO